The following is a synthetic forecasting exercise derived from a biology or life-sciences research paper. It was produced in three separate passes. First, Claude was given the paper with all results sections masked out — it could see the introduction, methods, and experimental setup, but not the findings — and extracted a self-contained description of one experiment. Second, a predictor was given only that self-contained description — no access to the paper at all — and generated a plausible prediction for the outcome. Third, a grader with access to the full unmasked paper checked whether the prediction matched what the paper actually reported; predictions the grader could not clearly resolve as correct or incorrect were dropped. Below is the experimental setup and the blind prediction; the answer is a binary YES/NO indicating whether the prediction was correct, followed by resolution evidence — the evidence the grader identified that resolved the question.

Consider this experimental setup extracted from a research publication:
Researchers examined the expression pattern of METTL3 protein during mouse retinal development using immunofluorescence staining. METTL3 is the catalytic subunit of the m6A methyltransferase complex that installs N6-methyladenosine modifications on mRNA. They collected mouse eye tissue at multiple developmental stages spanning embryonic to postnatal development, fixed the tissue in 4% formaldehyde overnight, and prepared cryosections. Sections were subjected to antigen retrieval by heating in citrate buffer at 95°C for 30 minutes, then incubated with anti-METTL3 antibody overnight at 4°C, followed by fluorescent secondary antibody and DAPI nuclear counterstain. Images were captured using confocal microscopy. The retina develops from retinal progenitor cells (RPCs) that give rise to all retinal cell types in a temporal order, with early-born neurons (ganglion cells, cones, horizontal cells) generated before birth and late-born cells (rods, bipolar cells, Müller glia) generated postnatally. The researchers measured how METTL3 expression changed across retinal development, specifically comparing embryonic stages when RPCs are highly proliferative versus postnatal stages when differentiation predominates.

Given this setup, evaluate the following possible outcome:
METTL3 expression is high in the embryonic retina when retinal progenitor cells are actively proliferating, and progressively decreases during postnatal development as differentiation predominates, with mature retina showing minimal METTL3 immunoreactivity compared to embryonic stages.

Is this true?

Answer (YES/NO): NO